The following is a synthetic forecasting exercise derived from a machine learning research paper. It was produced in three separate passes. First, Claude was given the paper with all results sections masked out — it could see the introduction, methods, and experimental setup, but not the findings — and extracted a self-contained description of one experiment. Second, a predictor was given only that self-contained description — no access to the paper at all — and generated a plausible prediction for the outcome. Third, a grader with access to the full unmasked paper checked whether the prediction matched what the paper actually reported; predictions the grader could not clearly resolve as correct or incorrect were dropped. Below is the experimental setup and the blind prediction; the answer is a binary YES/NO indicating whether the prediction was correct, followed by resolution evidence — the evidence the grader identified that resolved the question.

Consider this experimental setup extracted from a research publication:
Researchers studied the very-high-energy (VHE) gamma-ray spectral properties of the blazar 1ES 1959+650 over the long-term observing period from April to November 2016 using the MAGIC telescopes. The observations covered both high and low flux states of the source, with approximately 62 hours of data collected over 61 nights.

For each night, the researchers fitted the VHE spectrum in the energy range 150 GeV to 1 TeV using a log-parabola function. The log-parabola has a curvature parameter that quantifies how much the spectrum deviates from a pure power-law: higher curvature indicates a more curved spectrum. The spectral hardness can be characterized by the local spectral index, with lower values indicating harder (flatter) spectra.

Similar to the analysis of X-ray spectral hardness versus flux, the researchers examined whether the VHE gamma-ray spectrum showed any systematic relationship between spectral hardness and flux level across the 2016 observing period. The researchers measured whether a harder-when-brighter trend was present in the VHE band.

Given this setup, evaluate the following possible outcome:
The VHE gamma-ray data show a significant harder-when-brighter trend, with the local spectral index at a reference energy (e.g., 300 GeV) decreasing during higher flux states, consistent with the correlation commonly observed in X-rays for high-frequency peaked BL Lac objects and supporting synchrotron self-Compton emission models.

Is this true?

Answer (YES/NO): NO